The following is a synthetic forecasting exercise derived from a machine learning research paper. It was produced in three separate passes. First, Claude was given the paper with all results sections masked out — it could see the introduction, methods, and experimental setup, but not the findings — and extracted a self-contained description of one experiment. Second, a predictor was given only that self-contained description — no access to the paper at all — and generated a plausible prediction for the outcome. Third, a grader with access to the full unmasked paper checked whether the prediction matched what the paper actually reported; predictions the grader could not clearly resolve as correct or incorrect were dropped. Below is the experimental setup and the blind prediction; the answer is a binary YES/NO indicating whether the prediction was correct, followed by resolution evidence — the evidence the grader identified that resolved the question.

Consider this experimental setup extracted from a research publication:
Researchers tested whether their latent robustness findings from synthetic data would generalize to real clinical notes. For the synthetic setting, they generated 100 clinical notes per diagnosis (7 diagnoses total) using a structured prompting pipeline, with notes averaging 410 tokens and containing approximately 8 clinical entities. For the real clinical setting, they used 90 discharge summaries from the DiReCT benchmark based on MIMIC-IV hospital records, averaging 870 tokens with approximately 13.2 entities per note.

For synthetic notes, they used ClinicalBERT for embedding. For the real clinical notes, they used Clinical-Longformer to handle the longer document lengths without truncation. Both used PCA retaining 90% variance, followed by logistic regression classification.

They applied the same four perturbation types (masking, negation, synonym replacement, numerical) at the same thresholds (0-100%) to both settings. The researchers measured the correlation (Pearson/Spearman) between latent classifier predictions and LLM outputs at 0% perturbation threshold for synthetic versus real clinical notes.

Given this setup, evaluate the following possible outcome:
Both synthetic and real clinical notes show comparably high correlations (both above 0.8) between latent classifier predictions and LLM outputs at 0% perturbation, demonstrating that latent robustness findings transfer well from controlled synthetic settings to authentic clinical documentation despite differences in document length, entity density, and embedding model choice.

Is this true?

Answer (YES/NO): NO